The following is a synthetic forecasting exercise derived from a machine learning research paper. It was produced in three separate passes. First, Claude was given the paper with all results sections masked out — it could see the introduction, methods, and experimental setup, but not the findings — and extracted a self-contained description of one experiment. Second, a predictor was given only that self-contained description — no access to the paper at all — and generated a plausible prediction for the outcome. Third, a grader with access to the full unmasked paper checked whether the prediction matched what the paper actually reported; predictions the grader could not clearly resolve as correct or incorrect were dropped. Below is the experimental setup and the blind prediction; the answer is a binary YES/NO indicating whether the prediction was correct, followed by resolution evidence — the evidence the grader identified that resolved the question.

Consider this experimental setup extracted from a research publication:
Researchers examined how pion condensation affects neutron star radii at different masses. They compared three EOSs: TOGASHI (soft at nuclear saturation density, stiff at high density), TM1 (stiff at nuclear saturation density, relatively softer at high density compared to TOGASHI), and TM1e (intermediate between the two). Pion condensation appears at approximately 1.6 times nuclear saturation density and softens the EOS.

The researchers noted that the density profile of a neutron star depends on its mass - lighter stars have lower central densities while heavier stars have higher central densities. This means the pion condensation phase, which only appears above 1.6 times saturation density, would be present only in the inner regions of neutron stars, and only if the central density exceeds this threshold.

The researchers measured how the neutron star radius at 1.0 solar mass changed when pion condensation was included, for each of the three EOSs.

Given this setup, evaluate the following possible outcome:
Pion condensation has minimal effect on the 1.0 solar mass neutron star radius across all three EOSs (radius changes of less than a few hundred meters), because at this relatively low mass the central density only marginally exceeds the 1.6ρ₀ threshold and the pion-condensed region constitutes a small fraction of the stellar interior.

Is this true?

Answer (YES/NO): NO